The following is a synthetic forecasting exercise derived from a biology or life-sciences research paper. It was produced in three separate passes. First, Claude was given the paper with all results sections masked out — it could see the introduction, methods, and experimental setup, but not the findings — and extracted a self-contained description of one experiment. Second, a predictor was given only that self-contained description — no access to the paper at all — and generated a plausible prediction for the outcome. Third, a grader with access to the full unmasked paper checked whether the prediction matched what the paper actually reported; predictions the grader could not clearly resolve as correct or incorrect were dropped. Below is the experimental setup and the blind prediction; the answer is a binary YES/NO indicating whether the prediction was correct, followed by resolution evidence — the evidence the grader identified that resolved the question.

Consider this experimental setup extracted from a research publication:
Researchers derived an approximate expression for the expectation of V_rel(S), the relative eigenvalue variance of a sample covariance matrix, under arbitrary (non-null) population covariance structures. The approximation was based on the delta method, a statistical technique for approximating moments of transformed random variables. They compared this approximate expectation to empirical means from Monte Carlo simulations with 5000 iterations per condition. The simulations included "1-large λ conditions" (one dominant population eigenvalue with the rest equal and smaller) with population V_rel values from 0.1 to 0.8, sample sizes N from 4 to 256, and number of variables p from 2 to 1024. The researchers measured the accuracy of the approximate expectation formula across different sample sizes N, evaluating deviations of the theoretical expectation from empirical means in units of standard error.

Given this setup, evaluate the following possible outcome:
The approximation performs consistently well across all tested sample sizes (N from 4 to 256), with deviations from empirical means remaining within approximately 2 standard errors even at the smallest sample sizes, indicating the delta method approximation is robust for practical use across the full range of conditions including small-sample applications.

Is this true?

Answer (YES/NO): NO